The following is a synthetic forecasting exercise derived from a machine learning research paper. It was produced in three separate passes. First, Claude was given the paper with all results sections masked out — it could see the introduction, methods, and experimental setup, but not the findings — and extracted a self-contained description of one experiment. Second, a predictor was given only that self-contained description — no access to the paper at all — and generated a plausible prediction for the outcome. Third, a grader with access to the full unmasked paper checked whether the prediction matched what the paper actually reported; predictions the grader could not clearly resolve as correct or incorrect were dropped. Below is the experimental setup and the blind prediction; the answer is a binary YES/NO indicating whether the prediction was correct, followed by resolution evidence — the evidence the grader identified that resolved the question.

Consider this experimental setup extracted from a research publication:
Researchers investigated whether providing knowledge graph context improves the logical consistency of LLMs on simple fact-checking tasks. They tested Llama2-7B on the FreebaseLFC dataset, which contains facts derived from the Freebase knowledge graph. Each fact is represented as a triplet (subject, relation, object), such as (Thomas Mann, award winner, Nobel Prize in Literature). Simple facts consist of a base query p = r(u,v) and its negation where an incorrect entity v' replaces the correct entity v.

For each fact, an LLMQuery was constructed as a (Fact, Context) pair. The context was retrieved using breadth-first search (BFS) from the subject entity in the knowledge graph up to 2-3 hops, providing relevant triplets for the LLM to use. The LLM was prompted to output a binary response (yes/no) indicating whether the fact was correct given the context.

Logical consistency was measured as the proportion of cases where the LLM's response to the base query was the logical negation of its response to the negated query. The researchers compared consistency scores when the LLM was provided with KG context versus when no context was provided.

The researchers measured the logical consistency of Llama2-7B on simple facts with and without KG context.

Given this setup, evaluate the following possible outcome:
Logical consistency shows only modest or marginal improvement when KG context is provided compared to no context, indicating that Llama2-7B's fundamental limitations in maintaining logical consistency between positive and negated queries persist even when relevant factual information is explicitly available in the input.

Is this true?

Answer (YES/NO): NO